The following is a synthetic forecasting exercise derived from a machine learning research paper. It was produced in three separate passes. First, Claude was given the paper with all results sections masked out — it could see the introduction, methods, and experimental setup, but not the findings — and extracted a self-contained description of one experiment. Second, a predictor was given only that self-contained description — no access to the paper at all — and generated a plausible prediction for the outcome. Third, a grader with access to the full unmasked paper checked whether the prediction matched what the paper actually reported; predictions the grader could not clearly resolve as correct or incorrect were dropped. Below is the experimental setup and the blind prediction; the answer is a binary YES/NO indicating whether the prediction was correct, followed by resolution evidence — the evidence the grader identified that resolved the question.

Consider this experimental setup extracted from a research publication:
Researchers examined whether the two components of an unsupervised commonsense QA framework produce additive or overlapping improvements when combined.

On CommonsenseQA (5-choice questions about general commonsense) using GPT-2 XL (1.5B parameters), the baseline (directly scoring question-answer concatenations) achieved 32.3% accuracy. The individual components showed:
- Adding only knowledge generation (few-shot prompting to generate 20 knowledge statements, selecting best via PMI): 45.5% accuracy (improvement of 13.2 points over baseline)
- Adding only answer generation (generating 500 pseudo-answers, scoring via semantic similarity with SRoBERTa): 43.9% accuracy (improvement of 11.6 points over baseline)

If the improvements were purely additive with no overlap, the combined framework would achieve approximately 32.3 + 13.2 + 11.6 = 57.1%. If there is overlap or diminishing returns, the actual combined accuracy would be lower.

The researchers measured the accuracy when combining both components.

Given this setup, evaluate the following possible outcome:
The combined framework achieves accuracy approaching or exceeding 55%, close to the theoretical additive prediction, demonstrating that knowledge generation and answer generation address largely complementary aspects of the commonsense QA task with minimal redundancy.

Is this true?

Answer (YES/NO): NO